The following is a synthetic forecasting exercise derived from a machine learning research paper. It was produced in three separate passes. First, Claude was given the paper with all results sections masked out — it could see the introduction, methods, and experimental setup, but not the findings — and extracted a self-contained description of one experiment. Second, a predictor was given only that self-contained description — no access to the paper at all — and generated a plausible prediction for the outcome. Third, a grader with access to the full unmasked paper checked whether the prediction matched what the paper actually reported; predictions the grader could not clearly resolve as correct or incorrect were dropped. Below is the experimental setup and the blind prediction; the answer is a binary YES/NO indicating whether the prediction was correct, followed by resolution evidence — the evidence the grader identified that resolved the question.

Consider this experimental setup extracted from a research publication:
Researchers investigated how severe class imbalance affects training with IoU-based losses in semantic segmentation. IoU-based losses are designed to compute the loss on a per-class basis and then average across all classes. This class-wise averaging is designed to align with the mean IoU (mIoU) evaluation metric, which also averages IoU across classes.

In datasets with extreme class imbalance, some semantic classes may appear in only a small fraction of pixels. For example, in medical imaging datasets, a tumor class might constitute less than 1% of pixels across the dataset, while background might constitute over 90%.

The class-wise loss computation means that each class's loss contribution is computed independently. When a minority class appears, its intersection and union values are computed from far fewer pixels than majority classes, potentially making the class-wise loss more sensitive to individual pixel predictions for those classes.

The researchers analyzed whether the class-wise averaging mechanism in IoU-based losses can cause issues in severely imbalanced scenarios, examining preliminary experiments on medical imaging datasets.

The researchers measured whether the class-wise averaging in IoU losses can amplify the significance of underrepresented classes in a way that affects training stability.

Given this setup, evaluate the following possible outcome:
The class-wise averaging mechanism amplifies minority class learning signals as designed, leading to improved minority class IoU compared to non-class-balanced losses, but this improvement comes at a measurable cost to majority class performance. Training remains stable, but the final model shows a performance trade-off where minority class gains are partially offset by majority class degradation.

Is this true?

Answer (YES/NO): NO